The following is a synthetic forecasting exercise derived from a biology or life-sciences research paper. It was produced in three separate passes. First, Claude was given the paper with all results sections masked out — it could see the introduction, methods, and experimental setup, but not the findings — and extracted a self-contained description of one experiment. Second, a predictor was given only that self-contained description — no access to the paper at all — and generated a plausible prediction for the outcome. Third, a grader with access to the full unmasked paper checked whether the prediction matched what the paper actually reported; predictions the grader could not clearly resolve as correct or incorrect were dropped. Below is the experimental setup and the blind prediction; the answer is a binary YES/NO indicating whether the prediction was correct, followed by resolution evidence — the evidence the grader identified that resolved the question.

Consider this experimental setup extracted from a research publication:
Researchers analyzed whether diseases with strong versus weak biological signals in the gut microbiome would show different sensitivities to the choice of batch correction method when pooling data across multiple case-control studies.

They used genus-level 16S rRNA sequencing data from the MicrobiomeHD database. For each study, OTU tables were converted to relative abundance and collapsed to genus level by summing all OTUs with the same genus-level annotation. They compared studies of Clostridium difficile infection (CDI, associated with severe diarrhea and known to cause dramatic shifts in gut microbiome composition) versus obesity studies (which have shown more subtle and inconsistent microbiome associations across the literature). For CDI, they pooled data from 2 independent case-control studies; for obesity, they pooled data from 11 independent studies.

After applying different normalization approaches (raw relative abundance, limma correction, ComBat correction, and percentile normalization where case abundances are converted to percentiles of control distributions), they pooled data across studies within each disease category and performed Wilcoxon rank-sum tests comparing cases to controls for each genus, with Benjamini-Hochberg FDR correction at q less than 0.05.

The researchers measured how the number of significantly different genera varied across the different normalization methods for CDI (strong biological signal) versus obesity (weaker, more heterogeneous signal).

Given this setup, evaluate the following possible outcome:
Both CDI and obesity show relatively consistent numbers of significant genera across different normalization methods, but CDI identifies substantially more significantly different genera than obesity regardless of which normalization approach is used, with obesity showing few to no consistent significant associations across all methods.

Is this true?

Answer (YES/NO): NO